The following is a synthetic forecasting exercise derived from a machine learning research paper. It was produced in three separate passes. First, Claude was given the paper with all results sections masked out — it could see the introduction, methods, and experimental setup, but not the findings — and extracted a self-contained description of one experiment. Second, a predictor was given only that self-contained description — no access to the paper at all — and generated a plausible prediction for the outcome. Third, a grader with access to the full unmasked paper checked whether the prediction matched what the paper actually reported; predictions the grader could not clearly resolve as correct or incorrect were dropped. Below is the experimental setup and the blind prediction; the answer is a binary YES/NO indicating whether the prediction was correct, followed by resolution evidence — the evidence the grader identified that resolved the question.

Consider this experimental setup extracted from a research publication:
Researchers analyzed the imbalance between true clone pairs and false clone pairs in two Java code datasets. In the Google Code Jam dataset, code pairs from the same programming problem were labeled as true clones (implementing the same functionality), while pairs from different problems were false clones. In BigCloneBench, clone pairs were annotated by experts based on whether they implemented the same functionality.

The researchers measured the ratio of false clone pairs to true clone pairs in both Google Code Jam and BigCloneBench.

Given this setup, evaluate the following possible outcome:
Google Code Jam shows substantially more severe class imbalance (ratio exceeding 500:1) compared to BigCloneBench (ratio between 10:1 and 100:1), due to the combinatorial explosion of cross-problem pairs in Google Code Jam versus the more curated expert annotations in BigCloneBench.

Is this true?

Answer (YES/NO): NO